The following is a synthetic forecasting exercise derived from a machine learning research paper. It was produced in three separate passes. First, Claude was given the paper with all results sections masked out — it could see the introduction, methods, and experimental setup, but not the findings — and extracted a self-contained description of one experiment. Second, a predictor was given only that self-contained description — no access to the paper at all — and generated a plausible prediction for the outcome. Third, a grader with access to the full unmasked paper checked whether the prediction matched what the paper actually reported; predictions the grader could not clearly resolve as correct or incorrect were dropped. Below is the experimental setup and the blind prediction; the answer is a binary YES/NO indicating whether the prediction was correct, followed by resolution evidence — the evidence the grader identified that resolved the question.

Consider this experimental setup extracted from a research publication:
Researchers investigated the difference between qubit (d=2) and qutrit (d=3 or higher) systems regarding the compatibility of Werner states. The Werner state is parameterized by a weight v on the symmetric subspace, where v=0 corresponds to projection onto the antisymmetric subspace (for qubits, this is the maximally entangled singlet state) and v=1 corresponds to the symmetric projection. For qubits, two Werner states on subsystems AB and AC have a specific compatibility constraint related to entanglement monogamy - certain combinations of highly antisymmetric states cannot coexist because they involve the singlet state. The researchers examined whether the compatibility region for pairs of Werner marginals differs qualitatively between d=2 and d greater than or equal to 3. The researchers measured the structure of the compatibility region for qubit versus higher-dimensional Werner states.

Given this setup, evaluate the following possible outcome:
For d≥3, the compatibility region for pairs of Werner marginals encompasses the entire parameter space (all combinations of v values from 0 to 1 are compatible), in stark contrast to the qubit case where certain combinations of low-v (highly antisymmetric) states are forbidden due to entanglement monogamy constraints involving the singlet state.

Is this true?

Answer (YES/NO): NO